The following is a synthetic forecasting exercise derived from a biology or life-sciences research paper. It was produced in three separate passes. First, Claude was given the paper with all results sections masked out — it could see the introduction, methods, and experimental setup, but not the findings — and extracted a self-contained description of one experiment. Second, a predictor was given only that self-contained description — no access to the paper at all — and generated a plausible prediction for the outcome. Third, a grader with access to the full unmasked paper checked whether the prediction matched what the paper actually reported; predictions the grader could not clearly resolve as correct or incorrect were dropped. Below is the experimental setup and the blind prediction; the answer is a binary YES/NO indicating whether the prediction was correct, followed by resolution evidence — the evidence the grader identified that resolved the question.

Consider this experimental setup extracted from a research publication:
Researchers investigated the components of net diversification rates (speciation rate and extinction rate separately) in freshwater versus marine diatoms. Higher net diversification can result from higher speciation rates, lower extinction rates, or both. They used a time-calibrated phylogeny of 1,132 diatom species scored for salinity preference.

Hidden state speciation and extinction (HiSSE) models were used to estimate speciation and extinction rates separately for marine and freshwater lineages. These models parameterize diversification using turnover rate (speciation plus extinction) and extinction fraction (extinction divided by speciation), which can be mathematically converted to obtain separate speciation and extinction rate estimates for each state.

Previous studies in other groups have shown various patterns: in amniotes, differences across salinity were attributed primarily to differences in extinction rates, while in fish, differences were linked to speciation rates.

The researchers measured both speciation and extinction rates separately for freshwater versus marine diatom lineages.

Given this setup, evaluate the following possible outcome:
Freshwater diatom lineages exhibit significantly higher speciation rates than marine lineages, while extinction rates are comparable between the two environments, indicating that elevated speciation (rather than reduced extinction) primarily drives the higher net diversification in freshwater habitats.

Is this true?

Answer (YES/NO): NO